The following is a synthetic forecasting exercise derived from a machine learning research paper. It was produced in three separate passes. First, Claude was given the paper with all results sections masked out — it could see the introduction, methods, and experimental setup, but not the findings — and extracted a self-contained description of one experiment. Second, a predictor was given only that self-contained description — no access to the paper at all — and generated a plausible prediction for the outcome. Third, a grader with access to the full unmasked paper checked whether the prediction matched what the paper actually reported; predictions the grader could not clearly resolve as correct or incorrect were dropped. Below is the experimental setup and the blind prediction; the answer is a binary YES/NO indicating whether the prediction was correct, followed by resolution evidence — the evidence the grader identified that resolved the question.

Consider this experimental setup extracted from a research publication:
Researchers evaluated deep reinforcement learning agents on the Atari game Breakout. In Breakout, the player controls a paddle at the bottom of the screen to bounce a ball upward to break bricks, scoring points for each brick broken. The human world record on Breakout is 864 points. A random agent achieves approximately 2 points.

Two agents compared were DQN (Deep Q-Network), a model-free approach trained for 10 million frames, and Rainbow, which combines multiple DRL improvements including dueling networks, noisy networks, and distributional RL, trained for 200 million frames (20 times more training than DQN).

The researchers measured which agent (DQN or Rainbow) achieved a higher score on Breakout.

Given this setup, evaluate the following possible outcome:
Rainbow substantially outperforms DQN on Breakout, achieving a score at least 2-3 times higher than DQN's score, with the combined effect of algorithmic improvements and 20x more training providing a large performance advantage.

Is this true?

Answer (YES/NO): NO